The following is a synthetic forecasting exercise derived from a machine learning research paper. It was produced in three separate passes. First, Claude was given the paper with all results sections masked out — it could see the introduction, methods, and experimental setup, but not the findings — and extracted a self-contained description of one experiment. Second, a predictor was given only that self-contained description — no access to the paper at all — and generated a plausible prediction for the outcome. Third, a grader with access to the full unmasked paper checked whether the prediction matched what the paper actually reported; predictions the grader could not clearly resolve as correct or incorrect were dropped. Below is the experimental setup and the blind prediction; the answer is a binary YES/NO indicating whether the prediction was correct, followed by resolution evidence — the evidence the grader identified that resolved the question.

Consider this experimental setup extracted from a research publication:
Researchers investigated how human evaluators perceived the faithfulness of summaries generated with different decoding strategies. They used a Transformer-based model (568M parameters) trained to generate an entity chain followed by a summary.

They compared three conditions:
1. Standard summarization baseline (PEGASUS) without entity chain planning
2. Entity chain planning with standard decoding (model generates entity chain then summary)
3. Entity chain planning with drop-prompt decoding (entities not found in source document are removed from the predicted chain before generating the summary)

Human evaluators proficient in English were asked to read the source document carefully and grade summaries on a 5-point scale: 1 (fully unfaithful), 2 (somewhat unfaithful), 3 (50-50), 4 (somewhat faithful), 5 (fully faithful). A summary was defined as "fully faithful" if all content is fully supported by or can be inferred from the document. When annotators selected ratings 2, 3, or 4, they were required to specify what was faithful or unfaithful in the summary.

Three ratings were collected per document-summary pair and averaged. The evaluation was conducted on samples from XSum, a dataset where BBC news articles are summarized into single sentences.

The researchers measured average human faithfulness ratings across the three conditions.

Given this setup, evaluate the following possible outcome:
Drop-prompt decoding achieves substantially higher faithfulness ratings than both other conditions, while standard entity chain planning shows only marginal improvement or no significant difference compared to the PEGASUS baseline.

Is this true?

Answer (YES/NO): NO